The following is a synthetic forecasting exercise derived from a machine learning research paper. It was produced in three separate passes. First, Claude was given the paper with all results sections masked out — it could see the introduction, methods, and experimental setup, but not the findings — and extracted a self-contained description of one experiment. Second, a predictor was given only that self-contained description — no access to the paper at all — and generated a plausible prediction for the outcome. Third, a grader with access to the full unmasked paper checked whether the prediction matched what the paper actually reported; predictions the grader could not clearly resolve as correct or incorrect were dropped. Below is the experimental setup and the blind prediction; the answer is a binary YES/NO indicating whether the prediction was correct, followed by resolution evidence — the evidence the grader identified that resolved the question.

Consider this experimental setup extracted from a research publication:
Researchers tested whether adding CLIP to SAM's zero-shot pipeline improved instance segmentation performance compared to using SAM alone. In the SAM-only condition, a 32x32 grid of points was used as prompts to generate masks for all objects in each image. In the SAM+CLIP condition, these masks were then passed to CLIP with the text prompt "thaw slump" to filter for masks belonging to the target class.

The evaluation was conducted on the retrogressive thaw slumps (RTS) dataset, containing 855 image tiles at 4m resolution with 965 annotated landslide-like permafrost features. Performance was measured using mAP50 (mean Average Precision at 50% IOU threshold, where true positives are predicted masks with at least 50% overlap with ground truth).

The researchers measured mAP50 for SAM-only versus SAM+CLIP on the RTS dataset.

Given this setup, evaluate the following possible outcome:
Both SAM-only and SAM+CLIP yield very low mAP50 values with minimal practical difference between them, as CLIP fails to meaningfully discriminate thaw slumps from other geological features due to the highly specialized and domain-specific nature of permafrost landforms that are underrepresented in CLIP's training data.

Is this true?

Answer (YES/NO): NO